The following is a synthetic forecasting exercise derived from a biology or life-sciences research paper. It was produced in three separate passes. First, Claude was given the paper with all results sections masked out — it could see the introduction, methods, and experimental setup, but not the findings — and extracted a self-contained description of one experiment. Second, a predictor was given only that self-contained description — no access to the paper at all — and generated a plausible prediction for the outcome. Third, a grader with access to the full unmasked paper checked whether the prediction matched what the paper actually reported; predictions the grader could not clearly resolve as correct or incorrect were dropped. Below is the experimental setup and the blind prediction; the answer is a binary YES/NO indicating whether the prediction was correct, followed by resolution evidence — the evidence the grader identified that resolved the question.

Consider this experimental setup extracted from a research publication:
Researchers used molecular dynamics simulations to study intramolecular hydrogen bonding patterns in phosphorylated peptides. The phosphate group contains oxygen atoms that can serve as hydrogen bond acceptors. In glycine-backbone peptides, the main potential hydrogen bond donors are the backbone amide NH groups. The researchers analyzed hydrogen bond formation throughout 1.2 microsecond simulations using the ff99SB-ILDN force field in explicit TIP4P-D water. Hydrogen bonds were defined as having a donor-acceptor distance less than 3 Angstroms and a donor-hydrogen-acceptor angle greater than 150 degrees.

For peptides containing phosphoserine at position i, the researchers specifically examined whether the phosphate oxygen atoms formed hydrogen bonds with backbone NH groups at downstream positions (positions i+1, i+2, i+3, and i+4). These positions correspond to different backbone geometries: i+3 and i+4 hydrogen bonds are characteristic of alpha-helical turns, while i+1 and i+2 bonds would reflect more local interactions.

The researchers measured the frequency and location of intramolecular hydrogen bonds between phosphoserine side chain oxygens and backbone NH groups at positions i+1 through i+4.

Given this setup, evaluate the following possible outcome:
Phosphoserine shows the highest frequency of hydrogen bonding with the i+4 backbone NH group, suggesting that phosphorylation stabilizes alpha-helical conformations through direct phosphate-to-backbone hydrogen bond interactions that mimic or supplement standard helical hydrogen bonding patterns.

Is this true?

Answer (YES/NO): NO